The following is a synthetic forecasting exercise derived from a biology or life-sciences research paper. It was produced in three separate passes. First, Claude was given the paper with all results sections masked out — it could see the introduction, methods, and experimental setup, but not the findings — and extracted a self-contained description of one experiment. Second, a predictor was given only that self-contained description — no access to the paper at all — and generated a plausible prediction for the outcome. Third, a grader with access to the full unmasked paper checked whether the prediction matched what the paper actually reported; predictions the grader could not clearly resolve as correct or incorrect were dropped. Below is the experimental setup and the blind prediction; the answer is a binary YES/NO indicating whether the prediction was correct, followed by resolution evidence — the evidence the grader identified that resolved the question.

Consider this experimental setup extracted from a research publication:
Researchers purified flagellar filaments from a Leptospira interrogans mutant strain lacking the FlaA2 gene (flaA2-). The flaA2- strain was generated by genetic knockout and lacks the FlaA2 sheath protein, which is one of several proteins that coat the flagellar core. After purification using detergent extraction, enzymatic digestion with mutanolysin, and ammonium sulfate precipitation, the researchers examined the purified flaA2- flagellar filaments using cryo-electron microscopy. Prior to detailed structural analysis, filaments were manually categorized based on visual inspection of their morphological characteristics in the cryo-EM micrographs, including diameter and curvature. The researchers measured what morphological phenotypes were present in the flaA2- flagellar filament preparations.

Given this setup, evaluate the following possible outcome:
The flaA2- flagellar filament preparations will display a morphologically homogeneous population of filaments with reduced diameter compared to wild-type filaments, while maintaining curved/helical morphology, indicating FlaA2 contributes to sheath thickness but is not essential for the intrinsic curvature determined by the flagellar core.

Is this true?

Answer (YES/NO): NO